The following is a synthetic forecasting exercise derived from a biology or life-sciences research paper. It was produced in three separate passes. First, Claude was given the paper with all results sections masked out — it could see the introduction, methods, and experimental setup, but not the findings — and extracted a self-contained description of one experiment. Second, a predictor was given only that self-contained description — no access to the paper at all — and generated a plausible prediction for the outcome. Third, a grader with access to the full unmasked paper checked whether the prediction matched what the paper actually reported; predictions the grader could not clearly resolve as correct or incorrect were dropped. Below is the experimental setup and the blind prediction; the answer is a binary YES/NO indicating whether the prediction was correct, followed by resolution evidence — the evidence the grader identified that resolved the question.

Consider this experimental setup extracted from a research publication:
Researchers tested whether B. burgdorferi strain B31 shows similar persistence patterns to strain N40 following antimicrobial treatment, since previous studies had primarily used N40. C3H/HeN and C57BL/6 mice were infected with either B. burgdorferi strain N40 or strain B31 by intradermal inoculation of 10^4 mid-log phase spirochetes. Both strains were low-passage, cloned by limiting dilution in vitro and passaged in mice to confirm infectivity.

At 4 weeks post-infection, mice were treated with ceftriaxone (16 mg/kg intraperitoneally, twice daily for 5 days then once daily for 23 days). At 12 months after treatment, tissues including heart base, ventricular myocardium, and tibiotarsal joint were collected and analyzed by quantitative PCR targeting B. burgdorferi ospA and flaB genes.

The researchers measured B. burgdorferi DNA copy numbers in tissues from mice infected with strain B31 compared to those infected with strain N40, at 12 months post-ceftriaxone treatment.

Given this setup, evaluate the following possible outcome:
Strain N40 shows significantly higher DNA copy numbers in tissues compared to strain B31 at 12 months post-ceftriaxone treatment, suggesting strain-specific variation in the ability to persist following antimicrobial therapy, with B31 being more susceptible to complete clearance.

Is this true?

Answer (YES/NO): NO